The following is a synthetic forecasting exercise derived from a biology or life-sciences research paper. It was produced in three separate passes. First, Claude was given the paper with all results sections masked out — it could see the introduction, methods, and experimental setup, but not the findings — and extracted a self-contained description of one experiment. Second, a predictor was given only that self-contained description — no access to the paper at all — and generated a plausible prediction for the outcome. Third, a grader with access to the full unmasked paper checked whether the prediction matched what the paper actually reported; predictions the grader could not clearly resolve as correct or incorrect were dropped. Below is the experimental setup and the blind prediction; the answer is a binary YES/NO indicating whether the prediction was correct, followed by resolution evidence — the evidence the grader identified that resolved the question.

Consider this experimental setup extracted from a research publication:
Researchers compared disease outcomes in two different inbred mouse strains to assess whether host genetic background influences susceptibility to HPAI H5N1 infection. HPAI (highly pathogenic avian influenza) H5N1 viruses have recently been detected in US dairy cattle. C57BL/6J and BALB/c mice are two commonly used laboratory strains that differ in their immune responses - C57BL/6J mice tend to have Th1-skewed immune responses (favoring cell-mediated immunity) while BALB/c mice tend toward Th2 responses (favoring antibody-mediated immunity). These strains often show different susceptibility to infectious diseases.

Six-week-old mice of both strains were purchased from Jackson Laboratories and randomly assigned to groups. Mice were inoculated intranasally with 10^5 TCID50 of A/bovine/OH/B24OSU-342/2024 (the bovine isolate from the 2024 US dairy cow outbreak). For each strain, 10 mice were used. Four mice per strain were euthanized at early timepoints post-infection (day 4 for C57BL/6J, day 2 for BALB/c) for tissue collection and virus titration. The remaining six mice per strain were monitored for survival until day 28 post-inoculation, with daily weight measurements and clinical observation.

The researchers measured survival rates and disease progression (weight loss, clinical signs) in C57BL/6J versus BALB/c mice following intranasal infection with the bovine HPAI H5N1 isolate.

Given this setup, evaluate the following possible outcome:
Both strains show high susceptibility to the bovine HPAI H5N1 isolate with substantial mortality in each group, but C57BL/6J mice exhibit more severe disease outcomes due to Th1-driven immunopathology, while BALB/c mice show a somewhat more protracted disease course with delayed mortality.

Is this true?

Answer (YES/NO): NO